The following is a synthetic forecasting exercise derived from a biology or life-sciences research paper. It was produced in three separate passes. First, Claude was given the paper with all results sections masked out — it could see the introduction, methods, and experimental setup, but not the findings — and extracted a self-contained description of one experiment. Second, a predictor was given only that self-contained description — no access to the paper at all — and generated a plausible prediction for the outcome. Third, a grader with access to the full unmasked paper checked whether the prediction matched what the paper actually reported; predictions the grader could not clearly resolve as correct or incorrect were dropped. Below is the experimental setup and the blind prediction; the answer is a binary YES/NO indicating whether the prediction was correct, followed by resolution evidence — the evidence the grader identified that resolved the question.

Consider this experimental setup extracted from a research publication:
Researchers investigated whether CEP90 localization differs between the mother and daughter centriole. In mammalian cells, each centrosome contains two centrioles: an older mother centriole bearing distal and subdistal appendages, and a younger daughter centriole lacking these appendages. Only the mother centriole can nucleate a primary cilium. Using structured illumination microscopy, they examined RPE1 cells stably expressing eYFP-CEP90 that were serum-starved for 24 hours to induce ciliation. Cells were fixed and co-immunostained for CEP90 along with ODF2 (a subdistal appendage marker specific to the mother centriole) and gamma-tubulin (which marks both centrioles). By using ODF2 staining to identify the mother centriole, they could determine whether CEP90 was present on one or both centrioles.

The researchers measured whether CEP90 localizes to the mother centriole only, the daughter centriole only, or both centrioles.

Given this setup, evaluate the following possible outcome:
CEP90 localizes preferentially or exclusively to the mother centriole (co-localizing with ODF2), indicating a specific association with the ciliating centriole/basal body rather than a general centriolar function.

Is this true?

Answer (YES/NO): NO